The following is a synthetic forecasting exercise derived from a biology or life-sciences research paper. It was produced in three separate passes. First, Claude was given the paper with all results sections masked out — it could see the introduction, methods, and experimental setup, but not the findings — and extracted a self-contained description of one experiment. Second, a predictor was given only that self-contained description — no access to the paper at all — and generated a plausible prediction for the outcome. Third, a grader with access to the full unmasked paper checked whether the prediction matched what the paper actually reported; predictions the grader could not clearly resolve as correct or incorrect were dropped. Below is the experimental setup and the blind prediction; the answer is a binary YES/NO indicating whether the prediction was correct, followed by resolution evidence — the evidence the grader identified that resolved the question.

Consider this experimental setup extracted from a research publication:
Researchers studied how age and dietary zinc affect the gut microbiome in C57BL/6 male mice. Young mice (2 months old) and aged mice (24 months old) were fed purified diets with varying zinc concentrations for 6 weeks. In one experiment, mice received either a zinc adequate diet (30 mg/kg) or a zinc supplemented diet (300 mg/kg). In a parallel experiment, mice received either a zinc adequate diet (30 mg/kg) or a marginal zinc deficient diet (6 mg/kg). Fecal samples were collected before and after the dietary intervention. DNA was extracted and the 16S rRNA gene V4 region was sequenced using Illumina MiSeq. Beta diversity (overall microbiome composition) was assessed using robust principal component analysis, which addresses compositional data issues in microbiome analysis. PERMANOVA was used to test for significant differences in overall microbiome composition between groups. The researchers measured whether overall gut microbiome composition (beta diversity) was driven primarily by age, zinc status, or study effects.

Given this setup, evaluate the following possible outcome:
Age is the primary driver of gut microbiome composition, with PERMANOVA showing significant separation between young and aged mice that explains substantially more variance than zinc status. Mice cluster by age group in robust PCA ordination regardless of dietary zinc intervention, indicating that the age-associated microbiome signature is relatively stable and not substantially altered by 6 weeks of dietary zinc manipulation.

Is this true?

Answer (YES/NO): YES